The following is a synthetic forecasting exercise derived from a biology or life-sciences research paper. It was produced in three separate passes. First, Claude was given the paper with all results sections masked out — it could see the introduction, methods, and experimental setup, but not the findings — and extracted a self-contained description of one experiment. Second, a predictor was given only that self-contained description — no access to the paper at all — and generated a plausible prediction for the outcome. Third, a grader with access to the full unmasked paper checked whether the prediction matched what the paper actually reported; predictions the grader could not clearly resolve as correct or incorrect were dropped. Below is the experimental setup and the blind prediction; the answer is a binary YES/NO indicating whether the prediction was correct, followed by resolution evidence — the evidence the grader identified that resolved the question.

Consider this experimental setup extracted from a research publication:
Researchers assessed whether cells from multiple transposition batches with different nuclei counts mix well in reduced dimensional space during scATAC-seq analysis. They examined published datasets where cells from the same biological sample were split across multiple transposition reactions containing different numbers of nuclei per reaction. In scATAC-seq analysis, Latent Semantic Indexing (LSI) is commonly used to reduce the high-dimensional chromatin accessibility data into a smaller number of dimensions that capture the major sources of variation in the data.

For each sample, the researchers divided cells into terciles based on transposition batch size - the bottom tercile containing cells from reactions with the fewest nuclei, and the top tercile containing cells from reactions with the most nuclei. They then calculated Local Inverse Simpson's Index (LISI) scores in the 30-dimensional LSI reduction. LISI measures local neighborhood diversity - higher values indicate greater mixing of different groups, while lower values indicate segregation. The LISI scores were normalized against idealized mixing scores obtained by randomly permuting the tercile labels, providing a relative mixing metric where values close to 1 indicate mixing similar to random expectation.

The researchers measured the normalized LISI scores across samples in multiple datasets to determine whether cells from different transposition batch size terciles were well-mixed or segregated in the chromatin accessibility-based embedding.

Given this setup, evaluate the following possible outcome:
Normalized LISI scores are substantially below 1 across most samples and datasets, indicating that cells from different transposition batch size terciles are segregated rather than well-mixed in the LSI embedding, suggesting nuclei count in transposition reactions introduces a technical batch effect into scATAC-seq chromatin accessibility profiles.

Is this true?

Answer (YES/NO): NO